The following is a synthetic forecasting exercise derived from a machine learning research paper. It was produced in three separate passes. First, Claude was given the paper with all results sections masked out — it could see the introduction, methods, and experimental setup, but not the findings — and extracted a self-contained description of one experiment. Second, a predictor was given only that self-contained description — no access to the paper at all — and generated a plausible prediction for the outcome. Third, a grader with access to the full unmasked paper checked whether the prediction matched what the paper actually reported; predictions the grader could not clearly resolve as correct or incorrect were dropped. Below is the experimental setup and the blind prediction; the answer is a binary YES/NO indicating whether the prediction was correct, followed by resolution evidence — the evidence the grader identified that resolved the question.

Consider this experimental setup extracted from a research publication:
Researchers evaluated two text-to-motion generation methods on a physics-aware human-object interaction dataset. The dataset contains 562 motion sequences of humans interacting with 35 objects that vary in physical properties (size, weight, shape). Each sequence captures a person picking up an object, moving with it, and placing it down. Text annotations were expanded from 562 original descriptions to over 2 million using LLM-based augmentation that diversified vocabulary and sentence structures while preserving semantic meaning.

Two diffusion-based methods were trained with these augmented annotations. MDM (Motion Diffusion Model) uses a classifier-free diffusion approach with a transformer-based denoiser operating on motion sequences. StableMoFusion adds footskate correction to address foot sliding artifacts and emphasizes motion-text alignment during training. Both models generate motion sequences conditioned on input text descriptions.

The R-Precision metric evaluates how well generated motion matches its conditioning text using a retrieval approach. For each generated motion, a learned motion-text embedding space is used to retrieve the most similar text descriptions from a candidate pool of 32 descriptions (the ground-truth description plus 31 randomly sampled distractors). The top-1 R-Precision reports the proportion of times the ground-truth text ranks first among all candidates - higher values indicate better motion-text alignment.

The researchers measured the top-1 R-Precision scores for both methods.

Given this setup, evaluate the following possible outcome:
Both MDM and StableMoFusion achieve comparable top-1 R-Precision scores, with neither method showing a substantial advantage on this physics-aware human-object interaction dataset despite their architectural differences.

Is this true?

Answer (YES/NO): NO